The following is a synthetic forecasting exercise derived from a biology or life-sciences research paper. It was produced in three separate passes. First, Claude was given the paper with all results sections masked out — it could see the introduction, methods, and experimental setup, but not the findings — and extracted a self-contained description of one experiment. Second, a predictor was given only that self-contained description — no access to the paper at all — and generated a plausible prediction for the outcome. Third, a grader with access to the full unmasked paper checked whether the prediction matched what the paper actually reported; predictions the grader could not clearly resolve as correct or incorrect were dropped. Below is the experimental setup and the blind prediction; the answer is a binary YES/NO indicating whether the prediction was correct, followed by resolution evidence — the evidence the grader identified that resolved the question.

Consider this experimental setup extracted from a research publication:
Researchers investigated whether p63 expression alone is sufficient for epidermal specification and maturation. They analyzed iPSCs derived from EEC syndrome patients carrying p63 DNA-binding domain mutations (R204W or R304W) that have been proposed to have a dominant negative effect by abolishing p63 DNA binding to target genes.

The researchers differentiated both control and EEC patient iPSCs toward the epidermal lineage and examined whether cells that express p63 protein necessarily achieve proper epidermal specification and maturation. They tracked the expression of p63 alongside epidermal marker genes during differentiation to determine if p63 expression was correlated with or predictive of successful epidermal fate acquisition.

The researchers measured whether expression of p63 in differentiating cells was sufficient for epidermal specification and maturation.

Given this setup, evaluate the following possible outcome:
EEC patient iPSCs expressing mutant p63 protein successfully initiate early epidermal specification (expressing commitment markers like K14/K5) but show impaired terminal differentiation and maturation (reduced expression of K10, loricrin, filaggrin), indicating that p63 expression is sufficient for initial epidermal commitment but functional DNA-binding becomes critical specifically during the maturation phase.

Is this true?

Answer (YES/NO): NO